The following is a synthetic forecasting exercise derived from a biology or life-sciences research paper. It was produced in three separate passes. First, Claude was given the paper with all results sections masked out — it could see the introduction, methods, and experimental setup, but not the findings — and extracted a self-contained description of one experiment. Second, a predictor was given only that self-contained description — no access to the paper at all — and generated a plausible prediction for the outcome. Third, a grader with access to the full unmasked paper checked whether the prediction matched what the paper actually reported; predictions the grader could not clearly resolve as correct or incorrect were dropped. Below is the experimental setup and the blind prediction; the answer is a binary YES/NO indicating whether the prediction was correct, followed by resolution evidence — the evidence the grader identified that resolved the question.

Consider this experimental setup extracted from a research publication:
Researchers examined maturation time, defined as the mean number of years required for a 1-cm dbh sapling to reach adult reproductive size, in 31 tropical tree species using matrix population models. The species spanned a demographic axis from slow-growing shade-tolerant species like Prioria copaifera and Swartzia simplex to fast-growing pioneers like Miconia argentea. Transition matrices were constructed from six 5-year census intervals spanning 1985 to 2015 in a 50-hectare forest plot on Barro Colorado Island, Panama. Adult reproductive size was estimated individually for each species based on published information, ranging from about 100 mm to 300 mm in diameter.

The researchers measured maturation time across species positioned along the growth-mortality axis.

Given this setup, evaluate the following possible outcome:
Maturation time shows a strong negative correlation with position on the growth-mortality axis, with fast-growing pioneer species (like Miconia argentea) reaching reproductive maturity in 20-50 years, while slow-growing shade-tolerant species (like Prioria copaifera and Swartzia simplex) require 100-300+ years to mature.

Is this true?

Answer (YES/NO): NO